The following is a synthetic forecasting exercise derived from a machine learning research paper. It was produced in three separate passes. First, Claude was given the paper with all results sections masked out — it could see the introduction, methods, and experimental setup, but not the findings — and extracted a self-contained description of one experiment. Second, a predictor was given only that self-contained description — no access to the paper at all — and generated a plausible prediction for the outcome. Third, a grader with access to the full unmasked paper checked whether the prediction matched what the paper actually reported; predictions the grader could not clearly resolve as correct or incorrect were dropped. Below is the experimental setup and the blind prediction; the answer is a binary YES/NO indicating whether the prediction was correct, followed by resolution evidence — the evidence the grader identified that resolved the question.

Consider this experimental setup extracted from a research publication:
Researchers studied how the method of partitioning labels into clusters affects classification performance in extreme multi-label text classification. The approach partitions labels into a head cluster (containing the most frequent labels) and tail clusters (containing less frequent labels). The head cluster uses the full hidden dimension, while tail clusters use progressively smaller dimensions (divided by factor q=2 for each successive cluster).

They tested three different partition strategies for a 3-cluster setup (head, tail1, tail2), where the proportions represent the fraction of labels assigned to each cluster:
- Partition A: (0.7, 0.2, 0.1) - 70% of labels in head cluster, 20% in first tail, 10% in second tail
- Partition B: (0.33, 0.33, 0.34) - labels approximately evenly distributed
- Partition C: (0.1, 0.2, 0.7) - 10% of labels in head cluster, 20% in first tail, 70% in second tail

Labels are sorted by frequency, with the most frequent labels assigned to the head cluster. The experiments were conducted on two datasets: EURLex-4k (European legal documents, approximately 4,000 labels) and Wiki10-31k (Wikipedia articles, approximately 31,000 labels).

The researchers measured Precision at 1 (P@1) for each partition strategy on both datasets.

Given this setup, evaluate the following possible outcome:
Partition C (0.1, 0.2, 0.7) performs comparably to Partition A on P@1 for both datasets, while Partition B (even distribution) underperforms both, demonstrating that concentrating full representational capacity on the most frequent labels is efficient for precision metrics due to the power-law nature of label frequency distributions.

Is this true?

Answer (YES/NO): NO